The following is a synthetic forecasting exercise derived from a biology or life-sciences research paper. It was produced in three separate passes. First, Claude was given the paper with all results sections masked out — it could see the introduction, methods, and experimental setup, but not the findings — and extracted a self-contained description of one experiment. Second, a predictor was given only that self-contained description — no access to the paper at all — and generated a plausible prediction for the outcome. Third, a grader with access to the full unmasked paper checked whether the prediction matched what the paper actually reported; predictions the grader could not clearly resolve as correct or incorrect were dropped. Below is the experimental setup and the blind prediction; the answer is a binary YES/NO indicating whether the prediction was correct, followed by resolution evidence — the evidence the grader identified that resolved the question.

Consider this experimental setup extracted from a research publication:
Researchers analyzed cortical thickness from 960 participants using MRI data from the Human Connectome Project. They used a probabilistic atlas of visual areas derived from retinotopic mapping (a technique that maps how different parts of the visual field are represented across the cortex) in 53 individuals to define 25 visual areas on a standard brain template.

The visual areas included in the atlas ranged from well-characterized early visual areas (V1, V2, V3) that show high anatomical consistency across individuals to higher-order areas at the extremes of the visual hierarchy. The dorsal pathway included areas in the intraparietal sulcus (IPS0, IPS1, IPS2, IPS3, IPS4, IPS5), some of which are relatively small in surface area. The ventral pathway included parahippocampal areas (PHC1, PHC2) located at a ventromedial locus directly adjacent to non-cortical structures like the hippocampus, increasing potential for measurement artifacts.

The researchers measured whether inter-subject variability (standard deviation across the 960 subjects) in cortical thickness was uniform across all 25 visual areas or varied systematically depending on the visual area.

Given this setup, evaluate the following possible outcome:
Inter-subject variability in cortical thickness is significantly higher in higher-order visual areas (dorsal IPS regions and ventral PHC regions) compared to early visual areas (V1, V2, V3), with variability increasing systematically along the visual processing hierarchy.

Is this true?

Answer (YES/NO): NO